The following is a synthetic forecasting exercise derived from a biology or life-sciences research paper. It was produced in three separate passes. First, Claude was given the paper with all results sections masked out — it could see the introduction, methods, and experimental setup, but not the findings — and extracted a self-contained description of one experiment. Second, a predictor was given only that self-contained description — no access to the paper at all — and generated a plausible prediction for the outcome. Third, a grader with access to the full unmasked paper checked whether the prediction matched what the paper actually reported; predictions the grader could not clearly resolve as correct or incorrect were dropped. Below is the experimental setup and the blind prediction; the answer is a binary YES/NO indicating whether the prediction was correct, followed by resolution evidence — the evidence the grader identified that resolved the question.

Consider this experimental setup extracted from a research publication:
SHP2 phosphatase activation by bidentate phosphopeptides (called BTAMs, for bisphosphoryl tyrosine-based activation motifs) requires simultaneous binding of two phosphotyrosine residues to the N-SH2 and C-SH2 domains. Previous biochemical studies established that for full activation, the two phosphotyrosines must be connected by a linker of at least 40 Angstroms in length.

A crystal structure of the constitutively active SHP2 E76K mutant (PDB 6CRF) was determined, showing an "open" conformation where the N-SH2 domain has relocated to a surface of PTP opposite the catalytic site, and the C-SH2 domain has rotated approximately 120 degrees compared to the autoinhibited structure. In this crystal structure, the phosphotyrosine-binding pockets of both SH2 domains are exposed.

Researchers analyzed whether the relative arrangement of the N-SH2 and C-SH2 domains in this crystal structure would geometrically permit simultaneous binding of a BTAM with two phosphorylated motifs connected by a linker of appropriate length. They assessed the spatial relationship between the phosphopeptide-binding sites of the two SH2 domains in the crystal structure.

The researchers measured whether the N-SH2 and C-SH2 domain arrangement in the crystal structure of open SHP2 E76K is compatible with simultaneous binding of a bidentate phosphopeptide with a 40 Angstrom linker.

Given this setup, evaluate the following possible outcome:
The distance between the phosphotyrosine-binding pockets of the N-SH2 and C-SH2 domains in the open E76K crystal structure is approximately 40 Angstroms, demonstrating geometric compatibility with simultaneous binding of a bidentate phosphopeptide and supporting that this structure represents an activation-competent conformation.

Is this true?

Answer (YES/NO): NO